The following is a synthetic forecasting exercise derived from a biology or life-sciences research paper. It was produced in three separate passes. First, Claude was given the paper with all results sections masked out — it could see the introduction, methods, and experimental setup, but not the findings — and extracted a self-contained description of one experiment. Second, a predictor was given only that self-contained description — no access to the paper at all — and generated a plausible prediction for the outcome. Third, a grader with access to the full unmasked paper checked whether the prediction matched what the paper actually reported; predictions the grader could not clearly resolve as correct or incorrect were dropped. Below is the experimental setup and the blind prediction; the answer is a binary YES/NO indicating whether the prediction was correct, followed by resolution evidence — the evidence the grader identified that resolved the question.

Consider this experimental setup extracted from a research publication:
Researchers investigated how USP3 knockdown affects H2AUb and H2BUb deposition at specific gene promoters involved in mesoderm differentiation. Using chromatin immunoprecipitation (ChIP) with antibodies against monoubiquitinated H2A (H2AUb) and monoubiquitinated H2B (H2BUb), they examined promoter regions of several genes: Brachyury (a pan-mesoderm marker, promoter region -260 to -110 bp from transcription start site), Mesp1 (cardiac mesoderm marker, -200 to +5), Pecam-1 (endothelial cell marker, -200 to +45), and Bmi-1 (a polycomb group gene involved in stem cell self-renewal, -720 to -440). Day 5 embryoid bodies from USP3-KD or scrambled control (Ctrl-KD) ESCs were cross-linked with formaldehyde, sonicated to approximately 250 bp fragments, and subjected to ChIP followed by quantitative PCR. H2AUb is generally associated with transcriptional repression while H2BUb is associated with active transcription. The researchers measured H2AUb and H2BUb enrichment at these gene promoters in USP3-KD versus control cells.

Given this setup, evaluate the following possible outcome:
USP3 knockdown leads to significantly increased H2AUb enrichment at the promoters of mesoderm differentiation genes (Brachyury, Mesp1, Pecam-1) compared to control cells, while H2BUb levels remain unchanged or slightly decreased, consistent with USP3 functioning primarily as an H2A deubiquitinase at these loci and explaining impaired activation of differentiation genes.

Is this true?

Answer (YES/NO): NO